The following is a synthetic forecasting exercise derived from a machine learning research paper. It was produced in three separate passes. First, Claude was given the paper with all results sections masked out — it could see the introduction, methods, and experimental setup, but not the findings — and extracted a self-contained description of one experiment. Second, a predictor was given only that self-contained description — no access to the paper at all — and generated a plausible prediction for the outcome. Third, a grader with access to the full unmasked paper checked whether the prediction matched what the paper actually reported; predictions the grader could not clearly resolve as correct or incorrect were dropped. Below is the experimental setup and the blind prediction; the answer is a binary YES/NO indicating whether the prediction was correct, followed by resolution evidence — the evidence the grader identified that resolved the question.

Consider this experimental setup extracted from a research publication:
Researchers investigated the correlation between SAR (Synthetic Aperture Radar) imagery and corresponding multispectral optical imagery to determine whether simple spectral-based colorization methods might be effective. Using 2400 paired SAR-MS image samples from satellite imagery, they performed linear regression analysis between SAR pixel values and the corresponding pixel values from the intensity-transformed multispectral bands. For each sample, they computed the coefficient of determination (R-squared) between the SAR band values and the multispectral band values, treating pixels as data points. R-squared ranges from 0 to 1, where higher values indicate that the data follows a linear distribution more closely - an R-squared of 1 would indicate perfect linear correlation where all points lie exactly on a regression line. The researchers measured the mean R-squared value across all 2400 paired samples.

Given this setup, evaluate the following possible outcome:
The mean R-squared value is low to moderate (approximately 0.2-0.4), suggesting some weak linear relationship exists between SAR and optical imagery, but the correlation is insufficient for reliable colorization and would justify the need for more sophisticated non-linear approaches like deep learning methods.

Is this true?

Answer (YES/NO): NO